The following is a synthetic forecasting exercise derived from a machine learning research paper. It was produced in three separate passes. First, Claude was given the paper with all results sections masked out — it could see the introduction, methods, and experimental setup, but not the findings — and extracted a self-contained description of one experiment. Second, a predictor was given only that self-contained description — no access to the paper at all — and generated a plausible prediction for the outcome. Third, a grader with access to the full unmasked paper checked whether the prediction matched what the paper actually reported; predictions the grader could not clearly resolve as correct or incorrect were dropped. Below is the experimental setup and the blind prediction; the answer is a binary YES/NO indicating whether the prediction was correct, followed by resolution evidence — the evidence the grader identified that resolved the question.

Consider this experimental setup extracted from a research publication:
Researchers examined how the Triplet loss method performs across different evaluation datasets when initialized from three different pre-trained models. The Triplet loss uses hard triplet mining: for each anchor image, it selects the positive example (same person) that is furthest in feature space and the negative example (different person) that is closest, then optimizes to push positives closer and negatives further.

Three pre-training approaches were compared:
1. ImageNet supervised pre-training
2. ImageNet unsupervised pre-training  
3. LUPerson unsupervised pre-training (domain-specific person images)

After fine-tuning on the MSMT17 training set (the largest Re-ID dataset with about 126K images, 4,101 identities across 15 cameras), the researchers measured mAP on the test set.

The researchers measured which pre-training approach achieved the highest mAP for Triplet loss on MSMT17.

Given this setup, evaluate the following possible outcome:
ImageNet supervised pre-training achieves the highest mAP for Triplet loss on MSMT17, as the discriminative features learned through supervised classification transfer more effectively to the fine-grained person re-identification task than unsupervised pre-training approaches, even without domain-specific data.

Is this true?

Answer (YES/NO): NO